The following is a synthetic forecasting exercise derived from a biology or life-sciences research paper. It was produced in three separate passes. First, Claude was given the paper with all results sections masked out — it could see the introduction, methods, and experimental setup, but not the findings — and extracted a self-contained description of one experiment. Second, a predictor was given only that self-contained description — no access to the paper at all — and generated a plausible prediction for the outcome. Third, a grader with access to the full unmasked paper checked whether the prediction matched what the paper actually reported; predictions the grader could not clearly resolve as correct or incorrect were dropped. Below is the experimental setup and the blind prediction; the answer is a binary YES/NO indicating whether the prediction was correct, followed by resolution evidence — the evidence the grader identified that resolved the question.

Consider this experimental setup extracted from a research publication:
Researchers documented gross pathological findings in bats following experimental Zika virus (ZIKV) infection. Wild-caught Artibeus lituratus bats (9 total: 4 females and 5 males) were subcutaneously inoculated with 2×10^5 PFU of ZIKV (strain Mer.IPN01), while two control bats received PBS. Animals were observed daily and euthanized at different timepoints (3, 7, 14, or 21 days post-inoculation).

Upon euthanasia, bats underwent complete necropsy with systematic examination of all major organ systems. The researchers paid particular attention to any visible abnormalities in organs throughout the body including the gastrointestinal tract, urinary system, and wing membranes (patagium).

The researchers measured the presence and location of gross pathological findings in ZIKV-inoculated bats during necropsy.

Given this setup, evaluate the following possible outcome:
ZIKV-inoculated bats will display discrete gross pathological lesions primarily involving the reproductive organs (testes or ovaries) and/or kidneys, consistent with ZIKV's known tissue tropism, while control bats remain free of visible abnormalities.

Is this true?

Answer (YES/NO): NO